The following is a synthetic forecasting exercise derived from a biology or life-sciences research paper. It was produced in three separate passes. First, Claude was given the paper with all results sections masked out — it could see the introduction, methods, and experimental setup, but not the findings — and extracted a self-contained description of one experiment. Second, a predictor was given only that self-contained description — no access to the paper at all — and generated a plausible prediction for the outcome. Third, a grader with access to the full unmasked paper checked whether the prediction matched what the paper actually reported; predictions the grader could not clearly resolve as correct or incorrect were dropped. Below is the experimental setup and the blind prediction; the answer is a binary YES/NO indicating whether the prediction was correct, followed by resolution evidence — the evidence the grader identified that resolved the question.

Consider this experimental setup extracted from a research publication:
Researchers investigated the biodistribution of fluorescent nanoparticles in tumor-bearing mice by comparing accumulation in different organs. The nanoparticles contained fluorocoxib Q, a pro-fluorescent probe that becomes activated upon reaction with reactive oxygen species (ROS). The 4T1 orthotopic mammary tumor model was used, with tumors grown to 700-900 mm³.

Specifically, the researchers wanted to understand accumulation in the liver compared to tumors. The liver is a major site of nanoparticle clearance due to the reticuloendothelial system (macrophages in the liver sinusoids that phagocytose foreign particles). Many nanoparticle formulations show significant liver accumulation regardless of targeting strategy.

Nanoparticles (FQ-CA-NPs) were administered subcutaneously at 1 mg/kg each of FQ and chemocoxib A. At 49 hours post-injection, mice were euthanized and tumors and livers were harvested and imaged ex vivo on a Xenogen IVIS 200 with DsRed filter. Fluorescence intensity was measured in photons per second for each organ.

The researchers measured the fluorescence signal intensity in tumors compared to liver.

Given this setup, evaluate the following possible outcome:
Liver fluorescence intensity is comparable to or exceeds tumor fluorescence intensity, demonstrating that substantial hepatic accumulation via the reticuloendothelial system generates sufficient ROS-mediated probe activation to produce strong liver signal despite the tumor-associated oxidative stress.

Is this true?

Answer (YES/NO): NO